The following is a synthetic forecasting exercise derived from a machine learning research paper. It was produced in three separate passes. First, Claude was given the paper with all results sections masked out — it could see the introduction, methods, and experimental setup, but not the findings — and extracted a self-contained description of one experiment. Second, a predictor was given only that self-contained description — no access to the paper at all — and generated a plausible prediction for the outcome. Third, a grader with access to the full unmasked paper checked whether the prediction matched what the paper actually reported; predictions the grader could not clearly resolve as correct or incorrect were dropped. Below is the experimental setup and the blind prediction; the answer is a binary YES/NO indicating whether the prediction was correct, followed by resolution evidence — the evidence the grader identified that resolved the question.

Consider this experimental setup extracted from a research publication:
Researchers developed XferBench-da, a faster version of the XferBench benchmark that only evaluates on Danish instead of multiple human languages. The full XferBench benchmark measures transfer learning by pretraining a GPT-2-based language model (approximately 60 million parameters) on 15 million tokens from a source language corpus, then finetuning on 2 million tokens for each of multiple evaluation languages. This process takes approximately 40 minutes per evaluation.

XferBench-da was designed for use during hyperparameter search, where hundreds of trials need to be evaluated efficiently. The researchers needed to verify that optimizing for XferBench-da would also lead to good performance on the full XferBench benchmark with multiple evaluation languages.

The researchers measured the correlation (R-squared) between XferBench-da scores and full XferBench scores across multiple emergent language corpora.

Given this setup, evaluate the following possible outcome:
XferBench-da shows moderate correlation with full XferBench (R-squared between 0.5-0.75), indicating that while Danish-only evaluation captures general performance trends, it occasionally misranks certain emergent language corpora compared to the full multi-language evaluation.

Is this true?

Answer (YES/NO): NO